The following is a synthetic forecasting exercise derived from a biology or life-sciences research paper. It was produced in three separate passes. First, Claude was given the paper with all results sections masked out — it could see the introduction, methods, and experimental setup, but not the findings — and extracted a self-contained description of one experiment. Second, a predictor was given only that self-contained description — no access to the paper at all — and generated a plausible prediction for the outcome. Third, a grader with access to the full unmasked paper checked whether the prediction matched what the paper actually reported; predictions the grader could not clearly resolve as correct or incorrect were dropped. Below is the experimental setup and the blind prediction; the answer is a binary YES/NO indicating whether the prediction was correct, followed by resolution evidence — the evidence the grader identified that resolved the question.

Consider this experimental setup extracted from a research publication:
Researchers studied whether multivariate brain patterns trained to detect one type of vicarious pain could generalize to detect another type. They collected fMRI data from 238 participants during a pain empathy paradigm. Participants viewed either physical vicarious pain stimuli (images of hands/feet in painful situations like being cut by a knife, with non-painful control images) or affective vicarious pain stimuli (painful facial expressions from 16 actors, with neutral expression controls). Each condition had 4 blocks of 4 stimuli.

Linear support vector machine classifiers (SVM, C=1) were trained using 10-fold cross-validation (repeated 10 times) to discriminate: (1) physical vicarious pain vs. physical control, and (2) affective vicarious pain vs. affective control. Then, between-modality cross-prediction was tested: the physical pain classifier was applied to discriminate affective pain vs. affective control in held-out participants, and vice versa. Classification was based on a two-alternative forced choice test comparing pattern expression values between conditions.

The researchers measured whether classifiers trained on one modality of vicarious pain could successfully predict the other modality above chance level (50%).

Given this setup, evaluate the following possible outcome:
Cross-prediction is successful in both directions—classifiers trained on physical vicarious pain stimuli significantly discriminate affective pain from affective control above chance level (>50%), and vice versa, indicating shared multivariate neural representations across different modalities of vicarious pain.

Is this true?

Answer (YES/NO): YES